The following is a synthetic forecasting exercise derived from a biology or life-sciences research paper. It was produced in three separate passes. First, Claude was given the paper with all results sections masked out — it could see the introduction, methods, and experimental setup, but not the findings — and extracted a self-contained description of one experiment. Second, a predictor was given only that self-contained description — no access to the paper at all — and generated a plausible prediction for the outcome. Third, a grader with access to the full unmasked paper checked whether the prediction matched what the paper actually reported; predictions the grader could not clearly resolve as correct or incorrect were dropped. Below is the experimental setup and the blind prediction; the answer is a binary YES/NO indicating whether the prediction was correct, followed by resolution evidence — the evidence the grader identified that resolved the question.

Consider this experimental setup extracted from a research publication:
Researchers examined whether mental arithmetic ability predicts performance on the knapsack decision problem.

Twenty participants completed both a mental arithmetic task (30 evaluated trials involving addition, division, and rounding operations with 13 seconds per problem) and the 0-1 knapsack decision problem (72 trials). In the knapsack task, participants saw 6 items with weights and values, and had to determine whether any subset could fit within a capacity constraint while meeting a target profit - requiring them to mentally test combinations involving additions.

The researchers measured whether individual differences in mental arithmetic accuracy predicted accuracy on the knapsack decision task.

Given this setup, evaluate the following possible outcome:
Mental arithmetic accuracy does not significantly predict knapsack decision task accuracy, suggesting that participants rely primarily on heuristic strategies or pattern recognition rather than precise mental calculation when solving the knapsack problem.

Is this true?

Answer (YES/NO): YES